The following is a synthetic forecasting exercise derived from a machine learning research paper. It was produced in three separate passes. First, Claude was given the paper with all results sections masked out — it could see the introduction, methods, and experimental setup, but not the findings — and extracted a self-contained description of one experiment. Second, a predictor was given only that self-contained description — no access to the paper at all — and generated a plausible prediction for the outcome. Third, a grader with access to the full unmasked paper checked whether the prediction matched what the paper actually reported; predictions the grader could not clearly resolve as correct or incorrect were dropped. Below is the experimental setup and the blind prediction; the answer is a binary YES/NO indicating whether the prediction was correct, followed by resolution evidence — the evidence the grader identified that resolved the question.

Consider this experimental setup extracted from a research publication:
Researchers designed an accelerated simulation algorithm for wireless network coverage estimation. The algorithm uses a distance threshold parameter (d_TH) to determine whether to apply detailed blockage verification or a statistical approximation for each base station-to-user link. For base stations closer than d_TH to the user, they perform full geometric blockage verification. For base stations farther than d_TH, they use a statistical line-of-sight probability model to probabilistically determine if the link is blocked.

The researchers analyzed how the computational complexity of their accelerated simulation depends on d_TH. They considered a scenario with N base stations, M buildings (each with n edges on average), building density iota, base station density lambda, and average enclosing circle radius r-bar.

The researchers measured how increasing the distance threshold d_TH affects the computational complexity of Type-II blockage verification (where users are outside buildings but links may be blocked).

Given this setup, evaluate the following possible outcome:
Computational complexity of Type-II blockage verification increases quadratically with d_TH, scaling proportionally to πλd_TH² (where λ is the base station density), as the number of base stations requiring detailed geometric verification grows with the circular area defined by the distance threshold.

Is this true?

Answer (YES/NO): NO